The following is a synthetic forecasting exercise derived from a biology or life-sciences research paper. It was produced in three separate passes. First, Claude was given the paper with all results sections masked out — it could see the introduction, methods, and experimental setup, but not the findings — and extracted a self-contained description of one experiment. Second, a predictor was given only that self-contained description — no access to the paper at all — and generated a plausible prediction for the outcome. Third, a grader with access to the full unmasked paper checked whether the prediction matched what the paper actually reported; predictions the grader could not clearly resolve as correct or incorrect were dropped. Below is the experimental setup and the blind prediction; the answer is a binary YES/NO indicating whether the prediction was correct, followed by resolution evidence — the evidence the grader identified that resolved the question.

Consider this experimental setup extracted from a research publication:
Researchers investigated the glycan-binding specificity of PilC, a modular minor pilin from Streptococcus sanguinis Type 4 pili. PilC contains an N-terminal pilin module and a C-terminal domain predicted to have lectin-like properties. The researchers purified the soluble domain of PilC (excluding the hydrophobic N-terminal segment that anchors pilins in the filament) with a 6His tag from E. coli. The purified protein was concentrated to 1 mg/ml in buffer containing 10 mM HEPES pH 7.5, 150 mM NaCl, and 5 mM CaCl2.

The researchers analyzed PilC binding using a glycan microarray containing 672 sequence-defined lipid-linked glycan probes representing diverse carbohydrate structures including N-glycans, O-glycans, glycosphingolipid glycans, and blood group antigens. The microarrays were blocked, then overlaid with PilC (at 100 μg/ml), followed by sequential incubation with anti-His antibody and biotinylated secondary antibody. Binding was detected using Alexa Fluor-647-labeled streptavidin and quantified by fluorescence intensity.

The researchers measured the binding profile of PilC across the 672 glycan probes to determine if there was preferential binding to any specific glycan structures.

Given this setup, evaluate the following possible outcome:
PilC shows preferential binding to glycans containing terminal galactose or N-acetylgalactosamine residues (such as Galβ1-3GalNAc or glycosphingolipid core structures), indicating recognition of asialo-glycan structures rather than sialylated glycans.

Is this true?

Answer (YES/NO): NO